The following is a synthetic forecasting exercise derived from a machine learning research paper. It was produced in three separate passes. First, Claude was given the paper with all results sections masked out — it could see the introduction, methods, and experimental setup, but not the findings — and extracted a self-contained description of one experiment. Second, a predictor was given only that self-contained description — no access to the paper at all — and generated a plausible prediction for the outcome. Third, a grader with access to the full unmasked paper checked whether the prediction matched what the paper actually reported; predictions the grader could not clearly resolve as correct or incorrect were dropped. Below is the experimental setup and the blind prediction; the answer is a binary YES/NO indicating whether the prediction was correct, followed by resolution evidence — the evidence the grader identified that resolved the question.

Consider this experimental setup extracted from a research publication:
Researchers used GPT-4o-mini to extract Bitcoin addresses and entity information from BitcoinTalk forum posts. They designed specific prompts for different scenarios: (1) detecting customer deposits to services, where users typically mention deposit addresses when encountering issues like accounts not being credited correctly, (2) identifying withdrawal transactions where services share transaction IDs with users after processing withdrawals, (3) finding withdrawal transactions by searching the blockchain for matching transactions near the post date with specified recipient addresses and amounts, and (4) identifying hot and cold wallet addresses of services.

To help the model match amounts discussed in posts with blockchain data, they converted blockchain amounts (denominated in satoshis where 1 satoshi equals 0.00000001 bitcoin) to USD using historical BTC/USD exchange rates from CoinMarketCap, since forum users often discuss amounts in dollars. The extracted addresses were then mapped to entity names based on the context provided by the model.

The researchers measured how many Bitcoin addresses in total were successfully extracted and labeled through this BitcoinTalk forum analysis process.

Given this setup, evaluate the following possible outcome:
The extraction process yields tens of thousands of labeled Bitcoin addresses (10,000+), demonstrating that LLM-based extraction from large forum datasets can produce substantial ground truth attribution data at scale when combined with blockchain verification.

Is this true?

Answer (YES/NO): YES